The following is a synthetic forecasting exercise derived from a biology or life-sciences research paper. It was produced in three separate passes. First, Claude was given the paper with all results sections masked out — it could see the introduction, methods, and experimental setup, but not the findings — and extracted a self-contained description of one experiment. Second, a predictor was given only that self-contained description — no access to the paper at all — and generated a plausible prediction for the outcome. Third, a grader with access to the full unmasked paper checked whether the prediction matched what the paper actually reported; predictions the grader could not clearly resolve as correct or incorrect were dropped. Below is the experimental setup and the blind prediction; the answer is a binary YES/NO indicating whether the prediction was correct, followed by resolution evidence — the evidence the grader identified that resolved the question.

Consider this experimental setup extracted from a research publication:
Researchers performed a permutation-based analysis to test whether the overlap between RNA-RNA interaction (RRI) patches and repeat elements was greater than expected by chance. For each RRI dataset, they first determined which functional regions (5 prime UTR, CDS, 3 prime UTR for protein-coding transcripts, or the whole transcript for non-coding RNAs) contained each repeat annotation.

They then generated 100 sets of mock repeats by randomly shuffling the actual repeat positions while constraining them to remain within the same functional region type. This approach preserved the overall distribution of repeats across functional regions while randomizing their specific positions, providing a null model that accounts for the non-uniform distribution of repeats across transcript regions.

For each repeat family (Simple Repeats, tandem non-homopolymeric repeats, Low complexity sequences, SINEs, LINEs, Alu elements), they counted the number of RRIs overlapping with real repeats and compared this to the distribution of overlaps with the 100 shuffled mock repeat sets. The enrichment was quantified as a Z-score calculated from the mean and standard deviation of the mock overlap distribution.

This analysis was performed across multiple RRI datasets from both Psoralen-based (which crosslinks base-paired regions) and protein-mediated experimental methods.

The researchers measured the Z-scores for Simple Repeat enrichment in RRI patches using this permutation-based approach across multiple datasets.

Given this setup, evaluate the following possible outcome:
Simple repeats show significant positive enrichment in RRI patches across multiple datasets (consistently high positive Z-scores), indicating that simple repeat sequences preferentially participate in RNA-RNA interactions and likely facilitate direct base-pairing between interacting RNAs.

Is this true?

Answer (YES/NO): YES